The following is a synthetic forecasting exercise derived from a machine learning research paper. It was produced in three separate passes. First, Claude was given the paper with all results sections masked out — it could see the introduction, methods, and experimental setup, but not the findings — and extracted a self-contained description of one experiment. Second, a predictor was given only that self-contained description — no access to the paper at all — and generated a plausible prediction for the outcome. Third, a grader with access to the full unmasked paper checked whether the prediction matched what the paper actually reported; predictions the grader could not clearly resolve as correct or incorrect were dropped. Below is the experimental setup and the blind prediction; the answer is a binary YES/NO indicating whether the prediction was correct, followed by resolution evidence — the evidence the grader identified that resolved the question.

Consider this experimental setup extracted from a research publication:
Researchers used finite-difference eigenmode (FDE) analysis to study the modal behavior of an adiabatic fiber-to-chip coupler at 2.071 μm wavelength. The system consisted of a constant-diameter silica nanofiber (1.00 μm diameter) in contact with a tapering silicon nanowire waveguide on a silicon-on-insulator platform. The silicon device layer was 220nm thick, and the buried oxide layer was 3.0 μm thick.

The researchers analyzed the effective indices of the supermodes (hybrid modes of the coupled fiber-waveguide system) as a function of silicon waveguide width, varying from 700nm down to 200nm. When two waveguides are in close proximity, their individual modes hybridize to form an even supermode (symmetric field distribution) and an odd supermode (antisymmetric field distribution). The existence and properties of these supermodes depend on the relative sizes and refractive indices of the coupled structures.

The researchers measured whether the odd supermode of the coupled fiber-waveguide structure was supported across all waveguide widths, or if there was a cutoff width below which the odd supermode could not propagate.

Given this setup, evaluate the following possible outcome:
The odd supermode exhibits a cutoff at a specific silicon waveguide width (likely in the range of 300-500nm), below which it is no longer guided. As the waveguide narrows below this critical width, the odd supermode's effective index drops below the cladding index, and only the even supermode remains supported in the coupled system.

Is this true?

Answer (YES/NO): NO